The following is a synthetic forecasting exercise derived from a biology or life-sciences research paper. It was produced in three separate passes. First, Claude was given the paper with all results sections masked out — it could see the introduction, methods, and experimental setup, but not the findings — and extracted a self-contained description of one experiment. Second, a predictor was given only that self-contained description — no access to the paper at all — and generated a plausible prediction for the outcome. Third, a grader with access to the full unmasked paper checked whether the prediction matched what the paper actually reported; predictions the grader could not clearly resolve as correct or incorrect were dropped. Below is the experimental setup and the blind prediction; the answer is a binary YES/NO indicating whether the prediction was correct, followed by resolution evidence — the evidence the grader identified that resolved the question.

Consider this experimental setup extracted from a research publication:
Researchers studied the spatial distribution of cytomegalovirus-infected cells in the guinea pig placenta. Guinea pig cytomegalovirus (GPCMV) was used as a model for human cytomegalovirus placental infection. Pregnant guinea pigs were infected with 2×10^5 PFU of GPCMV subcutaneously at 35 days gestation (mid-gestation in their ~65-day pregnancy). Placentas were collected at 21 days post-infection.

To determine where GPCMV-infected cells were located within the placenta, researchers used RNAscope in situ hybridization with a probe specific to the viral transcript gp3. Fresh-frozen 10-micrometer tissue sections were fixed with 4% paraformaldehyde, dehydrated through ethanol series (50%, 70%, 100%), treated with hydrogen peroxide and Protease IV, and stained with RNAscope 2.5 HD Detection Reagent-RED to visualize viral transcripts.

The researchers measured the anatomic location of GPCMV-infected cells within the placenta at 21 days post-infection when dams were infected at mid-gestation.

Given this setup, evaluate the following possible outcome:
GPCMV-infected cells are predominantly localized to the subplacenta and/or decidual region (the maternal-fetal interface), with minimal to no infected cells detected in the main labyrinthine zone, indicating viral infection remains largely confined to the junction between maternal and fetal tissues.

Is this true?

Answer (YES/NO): NO